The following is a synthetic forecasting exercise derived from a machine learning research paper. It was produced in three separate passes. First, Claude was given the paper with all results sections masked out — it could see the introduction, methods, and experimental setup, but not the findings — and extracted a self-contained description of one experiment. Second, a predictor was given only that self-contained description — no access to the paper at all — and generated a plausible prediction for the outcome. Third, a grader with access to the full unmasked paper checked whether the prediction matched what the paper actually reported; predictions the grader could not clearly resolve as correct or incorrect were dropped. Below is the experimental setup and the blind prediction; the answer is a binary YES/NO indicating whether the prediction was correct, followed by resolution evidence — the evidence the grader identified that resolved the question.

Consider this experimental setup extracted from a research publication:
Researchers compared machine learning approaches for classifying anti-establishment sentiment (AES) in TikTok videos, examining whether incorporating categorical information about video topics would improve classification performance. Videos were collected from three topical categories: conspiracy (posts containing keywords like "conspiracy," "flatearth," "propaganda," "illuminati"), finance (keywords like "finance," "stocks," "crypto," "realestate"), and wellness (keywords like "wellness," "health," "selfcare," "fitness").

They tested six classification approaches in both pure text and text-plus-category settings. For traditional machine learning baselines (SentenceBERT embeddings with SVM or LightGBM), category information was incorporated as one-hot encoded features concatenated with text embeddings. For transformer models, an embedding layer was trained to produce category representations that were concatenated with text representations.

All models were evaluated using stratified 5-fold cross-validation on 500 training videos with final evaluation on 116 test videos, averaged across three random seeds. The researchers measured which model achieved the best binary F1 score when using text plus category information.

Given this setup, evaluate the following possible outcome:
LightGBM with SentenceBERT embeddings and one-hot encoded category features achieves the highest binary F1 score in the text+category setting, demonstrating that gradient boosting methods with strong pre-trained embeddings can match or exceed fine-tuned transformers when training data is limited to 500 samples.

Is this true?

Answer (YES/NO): NO